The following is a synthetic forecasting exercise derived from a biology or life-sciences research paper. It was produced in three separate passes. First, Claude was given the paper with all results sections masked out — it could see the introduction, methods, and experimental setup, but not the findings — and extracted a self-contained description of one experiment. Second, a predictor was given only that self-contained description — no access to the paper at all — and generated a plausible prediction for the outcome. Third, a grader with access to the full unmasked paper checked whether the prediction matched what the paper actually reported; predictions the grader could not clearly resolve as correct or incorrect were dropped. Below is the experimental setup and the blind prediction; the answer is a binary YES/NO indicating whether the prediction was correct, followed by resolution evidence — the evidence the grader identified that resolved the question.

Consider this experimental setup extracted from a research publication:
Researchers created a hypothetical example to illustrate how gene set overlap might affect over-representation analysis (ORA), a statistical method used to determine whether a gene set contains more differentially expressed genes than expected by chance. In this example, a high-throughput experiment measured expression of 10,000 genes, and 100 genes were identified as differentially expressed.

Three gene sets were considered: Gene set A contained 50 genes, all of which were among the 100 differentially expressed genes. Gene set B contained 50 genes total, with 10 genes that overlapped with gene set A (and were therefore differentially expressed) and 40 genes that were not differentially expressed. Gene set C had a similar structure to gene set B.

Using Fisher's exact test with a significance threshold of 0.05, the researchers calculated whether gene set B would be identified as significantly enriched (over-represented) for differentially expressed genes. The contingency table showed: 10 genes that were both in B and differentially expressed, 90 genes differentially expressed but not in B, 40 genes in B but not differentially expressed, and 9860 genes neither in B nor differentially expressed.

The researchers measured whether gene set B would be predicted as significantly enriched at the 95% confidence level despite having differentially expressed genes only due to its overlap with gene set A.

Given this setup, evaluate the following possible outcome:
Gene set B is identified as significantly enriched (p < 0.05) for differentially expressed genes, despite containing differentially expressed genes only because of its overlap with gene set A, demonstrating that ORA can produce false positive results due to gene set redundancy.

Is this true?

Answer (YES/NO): YES